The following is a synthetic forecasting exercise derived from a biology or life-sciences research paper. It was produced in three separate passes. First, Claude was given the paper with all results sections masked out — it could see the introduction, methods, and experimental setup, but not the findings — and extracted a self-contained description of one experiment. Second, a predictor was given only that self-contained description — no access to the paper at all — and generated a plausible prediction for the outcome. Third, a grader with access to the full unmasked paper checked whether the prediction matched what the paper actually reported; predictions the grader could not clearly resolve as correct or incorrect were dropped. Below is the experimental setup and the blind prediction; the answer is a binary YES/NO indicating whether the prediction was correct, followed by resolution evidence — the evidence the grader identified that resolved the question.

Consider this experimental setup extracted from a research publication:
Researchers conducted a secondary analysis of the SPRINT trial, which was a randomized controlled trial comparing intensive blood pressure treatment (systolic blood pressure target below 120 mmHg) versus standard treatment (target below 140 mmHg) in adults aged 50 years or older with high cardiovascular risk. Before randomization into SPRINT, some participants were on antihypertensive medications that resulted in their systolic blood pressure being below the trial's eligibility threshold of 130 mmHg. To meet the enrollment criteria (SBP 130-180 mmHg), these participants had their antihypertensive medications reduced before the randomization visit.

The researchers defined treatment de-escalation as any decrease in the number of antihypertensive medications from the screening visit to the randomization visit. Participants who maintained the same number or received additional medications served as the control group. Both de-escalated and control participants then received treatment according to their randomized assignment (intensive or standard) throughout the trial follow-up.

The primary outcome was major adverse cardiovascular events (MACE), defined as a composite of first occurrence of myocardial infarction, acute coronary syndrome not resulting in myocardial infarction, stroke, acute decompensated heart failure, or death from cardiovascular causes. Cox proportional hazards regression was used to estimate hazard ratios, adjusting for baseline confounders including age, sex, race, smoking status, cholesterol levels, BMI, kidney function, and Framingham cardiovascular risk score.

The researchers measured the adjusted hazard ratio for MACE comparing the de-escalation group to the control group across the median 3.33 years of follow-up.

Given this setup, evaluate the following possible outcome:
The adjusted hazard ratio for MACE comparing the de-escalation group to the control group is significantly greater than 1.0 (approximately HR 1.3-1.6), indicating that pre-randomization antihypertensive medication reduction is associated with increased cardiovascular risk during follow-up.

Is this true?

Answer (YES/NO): NO